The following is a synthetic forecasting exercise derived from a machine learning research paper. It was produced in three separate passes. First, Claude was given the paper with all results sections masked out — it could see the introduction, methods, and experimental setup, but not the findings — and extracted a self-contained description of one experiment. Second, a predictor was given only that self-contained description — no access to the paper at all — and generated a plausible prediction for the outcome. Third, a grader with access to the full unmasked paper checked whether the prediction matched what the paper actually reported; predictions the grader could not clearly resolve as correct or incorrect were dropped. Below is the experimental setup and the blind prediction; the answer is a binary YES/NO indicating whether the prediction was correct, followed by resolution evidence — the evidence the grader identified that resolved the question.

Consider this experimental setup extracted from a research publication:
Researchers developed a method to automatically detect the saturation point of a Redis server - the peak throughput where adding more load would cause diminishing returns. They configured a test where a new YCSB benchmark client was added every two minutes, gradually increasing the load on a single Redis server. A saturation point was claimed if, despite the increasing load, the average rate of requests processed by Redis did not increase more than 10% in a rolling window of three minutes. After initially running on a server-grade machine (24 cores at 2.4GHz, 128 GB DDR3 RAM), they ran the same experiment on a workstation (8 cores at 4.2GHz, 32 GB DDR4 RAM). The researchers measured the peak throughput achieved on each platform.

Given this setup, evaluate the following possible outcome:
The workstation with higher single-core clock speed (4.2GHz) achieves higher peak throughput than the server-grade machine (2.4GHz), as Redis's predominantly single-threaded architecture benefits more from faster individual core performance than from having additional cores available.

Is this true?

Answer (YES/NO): YES